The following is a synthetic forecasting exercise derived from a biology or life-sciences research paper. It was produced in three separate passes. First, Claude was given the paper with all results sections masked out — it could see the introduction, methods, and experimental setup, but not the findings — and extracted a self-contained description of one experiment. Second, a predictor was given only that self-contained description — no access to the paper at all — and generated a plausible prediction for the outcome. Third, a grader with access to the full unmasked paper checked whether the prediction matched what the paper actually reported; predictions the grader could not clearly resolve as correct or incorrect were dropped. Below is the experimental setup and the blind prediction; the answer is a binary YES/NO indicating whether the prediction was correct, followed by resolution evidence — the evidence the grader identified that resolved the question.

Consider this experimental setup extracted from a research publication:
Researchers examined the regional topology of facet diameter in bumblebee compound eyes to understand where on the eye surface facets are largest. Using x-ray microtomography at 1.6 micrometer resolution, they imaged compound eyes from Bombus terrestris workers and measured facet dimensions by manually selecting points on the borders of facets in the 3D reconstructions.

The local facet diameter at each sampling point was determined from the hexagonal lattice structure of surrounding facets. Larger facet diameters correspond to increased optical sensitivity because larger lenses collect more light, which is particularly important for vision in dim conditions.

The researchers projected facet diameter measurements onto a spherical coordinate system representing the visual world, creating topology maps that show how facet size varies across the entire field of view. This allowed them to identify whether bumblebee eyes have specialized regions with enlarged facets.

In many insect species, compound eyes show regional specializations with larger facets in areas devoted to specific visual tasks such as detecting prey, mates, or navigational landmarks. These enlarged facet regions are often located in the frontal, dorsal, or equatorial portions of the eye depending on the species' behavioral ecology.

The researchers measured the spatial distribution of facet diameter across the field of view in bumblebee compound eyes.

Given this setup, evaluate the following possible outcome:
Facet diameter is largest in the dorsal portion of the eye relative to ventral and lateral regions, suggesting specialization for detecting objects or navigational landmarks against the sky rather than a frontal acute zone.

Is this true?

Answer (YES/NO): NO